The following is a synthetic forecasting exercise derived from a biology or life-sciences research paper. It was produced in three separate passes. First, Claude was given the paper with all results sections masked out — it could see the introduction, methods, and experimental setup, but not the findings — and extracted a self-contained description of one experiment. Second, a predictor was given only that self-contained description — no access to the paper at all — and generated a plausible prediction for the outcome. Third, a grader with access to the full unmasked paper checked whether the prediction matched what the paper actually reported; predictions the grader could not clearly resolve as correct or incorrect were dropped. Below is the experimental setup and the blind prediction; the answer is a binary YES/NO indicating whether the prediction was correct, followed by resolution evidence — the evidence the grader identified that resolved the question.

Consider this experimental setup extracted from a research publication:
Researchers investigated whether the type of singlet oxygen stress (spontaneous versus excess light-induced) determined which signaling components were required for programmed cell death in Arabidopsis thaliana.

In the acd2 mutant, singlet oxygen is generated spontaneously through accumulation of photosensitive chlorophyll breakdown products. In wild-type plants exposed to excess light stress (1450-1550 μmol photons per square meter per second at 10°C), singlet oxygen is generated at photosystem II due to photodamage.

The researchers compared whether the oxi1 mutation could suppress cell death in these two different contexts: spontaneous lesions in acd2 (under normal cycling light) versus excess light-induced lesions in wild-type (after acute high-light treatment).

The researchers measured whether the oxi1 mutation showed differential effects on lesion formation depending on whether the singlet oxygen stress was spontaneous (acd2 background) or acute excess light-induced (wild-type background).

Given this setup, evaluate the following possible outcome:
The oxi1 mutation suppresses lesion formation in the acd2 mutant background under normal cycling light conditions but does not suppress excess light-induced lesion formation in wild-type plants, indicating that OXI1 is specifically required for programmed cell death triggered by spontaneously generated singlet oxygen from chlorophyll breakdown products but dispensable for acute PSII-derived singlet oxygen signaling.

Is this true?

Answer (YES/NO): NO